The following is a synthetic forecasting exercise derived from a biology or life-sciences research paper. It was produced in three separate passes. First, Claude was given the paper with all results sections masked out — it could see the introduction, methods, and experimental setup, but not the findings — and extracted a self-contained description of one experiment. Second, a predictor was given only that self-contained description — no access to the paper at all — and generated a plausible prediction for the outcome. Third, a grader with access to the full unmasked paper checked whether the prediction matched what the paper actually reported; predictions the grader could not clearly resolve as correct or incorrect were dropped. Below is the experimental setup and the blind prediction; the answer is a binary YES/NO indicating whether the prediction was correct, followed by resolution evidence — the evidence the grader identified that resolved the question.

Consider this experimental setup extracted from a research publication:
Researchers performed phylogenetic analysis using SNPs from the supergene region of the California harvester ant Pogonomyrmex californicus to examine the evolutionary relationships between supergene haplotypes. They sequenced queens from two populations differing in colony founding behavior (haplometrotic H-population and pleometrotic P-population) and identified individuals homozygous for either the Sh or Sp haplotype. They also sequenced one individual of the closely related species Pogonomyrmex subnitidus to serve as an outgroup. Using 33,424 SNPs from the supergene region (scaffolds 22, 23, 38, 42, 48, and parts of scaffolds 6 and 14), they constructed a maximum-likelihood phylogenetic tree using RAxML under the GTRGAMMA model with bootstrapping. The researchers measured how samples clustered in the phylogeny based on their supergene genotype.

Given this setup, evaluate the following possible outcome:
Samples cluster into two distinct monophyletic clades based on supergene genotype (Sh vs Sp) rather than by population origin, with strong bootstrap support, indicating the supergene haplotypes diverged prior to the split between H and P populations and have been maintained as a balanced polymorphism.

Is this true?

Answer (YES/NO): NO